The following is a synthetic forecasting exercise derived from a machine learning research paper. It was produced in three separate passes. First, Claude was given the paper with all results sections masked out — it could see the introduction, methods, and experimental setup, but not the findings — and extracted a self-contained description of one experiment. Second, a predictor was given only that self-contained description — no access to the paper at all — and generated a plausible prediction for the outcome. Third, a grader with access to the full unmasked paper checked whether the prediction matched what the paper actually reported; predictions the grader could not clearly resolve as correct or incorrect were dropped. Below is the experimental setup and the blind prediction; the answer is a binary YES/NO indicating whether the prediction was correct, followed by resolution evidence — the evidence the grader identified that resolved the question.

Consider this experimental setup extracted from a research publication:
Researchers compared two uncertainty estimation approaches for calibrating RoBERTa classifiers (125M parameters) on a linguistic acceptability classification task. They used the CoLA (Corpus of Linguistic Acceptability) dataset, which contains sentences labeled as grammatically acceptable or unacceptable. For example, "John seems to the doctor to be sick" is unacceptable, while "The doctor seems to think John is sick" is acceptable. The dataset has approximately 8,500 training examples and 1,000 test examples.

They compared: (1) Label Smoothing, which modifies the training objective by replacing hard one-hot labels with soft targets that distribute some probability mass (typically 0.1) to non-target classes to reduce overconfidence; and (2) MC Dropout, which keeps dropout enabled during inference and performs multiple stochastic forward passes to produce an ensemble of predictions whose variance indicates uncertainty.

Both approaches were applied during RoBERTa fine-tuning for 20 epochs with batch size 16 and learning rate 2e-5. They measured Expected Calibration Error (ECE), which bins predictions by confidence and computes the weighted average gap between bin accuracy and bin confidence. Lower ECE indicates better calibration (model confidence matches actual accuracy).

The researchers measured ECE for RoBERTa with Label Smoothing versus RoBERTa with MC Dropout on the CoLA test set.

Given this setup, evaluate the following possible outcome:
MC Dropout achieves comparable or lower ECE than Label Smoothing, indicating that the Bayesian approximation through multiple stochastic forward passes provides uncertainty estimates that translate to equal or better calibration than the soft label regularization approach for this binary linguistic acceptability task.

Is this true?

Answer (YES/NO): YES